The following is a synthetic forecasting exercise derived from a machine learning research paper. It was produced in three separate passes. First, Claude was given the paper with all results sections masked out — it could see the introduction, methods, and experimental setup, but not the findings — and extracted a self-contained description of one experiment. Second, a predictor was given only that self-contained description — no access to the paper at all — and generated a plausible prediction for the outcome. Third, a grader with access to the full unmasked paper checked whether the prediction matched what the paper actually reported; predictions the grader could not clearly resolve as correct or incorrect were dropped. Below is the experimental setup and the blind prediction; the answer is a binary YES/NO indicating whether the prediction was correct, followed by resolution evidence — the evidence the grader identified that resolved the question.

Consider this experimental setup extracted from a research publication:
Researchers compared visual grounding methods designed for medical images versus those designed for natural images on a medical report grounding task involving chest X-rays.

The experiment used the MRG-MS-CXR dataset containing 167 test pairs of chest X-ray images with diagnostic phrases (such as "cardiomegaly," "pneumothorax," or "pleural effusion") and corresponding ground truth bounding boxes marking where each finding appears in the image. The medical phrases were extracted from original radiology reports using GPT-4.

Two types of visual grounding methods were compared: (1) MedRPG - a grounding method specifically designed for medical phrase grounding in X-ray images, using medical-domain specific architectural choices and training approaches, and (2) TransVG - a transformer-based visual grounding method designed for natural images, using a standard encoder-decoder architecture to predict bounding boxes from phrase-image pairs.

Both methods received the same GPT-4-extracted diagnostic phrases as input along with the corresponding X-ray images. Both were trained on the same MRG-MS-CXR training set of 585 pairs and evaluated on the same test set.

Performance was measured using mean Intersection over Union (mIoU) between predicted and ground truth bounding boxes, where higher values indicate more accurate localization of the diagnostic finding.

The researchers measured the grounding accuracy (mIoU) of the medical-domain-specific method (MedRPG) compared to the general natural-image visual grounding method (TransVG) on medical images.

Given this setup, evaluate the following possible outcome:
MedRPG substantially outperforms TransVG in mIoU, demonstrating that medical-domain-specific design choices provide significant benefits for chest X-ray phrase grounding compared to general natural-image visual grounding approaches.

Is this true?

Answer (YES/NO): NO